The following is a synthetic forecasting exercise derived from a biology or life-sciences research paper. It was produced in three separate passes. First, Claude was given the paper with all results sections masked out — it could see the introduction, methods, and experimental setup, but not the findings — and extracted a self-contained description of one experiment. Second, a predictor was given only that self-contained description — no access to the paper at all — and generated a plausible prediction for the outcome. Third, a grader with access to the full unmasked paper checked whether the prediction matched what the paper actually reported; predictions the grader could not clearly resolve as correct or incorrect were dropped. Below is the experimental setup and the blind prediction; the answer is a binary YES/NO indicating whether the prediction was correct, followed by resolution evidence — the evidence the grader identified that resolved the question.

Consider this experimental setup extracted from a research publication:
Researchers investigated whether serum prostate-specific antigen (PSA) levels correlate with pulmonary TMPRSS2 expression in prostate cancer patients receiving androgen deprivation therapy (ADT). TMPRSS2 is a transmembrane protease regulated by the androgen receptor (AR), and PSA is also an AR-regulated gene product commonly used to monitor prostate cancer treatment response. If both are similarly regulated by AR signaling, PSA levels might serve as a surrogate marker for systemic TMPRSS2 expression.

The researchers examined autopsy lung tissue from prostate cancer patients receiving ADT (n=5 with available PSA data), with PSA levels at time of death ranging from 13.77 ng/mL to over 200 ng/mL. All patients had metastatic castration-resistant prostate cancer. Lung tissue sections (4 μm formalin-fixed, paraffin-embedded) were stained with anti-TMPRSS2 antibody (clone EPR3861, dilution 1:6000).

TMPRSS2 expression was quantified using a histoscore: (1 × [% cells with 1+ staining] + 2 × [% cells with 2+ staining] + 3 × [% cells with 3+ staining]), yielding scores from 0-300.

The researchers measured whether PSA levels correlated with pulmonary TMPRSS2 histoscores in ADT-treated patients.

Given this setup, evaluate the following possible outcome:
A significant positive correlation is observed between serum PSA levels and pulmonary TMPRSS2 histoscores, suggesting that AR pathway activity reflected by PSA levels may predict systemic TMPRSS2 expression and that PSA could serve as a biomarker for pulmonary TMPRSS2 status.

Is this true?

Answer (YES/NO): NO